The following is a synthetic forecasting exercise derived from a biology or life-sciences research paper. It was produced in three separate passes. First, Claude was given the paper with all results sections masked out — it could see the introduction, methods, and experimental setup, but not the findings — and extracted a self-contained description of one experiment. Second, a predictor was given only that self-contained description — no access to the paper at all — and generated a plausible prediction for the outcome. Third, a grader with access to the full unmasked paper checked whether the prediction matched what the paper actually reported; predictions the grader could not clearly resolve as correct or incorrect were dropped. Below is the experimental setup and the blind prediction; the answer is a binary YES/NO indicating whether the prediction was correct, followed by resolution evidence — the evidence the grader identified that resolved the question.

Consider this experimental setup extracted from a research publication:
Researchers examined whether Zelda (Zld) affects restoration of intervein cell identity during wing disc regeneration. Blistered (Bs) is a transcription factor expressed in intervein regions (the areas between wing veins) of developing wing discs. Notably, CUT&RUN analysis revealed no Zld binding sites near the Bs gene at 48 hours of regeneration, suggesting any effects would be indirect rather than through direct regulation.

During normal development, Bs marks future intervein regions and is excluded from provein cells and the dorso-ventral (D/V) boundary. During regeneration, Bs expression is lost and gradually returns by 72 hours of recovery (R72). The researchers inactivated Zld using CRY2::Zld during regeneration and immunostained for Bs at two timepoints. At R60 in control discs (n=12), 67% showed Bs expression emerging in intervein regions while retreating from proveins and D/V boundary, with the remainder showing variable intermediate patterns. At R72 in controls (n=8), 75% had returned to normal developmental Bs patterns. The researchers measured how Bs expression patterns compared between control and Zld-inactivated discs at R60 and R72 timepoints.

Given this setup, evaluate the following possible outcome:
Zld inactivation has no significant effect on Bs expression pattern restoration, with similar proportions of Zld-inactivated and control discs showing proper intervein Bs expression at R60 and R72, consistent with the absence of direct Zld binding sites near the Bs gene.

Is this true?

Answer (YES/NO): NO